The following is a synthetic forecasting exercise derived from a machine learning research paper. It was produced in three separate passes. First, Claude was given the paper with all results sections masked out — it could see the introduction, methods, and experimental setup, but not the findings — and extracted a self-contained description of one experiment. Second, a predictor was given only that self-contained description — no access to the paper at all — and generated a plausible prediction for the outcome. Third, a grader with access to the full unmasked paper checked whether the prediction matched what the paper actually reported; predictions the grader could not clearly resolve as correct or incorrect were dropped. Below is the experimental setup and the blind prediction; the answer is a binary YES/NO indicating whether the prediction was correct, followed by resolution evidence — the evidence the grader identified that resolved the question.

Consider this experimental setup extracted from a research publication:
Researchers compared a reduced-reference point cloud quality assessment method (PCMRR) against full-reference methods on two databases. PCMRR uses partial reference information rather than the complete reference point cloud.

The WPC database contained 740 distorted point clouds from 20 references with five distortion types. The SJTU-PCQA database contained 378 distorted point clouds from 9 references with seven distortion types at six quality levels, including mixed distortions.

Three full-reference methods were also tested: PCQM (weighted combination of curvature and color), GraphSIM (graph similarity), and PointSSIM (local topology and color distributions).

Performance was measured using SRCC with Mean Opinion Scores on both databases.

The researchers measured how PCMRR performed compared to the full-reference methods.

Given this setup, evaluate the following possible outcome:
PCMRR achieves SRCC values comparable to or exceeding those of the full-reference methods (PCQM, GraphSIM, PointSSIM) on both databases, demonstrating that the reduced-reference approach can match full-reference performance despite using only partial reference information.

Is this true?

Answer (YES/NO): NO